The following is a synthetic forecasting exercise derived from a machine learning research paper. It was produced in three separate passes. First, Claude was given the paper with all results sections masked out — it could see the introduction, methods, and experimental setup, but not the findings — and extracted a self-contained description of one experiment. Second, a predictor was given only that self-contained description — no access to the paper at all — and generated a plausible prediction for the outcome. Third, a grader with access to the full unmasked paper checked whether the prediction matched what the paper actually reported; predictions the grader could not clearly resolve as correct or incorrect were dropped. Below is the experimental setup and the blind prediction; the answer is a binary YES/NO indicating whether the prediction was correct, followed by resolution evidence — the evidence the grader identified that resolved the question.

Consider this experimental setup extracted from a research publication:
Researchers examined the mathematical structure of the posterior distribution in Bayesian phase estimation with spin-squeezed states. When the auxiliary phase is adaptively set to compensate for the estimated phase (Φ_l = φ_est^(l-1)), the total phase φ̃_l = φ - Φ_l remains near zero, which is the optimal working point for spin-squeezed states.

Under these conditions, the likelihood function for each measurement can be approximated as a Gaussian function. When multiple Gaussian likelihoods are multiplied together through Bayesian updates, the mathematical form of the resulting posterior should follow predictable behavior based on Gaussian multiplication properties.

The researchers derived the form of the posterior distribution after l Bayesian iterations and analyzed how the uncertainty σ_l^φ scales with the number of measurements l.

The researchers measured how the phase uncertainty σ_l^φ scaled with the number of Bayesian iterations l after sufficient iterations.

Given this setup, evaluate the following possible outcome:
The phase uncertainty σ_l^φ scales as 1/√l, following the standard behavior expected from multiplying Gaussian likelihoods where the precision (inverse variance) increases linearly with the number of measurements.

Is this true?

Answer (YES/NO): YES